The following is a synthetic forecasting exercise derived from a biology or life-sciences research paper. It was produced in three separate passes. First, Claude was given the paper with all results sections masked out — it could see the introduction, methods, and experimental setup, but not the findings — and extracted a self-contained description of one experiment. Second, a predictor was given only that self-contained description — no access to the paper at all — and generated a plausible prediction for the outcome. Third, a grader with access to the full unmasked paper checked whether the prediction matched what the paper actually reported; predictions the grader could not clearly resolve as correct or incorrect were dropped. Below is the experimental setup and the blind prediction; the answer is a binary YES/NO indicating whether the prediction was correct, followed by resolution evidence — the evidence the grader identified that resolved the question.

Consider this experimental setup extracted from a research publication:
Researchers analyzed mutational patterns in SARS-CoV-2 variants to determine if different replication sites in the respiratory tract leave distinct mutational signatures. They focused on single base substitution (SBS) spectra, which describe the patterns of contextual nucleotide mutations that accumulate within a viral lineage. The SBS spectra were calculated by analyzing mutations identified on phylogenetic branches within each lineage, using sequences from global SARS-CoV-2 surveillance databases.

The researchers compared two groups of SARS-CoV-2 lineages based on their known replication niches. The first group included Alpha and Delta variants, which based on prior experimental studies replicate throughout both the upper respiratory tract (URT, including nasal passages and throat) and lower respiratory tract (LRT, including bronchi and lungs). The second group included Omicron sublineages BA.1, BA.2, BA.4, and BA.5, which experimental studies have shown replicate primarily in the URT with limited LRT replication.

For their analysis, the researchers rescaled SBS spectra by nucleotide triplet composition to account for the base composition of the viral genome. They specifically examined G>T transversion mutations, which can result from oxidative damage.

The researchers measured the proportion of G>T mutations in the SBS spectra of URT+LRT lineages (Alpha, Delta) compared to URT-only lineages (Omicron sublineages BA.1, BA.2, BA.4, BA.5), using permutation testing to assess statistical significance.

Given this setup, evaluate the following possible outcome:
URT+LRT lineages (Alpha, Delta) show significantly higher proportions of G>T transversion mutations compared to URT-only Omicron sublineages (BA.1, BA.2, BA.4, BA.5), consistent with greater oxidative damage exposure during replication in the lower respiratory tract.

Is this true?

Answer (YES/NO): YES